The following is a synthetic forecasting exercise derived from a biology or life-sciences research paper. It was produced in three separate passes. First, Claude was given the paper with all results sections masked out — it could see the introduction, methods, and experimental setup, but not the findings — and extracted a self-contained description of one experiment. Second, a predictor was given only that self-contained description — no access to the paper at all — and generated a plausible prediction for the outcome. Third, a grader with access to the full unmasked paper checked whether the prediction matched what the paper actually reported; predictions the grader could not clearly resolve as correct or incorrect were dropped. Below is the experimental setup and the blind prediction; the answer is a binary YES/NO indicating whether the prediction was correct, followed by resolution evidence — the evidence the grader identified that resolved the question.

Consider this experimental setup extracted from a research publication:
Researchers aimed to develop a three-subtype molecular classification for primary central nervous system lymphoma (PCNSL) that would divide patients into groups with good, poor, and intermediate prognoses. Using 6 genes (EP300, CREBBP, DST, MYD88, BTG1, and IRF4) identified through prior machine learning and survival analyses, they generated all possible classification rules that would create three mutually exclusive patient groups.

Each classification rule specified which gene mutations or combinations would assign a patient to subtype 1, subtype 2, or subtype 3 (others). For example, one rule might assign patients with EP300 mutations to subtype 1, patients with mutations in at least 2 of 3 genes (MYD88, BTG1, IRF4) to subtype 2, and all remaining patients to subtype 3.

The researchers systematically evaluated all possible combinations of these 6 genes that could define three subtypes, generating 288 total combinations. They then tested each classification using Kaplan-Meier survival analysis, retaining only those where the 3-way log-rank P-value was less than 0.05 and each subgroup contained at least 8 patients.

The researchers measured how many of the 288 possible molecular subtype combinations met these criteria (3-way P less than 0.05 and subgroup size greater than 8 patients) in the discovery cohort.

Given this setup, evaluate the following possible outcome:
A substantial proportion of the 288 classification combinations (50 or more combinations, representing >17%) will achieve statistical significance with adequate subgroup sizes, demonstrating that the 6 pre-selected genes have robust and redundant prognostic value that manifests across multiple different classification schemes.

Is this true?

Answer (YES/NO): NO